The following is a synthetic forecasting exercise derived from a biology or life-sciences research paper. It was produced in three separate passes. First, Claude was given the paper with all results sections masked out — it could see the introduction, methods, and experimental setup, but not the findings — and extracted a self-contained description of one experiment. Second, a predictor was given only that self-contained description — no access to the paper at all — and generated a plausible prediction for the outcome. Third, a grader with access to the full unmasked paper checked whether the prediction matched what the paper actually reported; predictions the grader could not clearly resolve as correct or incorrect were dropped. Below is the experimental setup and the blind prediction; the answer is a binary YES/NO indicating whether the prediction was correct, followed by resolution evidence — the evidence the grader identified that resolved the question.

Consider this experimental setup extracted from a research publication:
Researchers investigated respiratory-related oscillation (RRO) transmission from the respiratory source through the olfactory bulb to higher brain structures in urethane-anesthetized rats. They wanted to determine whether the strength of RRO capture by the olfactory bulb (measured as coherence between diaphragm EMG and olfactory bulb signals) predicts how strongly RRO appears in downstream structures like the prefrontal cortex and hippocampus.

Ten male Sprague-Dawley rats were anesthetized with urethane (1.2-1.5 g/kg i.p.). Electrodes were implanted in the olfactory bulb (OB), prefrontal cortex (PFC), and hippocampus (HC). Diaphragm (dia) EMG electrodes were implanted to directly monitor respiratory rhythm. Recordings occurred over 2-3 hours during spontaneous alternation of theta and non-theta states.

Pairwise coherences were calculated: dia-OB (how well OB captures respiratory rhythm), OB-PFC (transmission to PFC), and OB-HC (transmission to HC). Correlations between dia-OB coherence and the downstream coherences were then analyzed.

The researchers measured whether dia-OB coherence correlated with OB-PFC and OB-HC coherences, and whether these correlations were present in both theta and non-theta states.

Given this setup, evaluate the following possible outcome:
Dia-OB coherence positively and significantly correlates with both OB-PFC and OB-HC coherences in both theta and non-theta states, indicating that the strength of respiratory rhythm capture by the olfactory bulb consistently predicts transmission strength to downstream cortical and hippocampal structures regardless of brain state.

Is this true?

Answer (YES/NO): YES